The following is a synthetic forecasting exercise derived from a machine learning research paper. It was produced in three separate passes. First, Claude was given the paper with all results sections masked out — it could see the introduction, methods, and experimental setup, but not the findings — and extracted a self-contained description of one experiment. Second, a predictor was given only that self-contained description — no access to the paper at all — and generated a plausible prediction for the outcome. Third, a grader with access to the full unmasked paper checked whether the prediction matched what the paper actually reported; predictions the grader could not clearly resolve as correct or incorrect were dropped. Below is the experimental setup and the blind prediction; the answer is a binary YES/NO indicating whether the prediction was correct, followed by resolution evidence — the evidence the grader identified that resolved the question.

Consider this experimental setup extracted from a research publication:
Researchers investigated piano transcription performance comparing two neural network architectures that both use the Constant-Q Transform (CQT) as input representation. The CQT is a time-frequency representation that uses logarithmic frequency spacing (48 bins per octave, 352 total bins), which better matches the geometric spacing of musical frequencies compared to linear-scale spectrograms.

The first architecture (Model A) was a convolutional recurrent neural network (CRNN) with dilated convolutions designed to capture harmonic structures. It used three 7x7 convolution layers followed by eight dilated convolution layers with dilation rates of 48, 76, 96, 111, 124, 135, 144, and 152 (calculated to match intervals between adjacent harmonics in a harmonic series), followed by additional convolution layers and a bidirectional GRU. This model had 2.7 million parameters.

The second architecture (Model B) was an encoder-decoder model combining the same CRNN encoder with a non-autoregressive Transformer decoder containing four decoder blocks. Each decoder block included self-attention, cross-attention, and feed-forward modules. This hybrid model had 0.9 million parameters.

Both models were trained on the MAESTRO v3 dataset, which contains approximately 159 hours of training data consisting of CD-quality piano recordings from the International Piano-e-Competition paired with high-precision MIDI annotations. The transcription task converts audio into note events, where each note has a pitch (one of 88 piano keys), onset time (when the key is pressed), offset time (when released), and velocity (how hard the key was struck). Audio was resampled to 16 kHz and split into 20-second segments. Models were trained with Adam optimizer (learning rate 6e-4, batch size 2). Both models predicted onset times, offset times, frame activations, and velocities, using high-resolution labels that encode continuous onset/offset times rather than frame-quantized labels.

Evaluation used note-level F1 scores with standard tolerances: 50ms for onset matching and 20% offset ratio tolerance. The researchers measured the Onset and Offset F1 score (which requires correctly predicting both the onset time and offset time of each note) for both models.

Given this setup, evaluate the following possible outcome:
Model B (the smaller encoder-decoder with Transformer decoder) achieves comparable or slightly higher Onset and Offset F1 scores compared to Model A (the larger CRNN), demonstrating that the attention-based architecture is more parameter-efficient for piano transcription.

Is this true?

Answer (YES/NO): NO